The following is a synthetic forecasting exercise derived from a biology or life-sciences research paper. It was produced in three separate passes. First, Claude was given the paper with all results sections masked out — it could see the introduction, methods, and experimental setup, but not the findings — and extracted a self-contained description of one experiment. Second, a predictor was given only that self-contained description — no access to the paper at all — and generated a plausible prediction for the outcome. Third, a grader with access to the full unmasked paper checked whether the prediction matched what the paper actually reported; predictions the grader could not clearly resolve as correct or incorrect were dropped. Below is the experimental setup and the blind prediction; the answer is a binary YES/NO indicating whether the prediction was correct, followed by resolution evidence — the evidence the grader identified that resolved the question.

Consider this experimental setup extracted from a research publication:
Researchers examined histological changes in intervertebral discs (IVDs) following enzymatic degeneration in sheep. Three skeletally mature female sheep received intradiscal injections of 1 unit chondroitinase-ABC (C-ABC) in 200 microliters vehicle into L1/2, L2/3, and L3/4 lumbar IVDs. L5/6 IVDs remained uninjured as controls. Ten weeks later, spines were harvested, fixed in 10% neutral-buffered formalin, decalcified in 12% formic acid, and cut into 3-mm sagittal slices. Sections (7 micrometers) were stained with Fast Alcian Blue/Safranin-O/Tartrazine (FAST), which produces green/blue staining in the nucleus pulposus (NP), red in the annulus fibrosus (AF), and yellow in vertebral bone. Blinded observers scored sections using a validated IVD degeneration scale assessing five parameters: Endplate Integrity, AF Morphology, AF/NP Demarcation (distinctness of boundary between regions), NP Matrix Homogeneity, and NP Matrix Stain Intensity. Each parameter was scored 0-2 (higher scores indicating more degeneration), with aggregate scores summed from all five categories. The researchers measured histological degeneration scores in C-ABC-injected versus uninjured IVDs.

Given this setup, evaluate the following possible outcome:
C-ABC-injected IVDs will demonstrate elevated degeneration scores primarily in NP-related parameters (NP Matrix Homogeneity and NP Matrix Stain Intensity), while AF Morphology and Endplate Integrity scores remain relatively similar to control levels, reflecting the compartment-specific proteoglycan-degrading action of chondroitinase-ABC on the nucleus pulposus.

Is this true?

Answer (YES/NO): NO